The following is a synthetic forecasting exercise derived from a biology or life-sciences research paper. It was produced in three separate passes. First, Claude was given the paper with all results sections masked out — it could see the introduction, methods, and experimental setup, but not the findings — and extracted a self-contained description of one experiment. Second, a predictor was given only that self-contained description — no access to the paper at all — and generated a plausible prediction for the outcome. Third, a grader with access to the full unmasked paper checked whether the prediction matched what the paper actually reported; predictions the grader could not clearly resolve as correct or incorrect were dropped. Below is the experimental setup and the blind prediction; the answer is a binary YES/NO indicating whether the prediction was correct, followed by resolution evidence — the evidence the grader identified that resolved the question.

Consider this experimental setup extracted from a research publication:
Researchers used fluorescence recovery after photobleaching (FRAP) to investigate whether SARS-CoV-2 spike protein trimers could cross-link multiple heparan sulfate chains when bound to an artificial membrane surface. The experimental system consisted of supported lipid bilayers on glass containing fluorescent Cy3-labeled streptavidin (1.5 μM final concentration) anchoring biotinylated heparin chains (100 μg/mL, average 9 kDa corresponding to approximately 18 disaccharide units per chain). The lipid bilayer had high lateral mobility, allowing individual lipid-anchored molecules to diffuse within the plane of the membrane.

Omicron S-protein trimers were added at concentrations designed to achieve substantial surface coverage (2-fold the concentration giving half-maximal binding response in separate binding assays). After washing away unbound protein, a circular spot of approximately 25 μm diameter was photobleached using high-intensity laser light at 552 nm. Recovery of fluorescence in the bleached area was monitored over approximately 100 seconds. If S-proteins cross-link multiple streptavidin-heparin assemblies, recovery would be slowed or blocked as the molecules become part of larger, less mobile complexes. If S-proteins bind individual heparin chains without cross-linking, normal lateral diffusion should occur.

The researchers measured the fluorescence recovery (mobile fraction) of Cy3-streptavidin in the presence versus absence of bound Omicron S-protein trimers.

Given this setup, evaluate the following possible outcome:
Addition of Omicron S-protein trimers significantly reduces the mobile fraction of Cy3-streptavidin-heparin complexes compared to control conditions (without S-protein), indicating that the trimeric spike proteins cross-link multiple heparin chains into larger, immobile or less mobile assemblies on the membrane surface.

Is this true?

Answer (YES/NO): YES